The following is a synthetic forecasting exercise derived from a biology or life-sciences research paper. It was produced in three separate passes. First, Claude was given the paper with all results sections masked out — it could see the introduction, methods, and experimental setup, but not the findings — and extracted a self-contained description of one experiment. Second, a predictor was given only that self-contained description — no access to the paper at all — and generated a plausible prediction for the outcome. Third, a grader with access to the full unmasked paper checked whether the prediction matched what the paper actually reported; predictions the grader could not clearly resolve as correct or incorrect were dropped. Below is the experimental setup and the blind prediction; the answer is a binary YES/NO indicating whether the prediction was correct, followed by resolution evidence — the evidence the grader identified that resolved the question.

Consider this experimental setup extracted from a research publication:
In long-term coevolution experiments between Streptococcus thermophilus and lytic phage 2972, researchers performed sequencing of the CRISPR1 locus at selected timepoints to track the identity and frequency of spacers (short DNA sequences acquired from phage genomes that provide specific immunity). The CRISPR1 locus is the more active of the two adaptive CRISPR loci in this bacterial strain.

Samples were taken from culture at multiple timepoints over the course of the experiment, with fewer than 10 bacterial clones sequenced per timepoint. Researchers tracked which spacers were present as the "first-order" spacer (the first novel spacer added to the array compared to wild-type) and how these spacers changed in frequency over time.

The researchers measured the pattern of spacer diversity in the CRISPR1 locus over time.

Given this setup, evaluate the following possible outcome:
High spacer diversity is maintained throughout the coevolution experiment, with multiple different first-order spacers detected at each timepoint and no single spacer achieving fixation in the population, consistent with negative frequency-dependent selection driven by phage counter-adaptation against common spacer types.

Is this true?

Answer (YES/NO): NO